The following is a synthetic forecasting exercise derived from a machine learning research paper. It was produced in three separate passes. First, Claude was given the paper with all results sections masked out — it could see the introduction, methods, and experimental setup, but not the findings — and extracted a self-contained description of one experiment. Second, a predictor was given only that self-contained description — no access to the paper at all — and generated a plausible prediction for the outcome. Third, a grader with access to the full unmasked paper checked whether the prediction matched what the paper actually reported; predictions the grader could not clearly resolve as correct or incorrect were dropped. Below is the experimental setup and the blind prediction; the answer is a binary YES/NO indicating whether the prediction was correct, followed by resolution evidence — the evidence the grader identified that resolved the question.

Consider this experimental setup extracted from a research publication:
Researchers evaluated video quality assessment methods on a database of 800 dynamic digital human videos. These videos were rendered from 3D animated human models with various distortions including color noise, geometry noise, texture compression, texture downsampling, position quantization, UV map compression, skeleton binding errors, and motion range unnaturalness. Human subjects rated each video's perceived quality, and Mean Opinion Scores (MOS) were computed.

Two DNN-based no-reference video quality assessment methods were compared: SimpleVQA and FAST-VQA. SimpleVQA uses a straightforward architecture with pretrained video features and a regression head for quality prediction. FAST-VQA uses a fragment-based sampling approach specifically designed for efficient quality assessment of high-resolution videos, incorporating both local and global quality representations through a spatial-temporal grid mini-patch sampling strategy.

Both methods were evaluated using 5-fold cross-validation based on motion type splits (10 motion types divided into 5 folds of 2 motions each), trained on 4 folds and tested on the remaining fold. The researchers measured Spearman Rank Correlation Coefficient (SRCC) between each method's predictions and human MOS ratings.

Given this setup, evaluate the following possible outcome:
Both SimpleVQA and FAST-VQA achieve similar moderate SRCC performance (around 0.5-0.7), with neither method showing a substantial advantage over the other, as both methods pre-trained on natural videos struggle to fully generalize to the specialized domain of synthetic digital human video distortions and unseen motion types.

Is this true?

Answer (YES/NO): NO